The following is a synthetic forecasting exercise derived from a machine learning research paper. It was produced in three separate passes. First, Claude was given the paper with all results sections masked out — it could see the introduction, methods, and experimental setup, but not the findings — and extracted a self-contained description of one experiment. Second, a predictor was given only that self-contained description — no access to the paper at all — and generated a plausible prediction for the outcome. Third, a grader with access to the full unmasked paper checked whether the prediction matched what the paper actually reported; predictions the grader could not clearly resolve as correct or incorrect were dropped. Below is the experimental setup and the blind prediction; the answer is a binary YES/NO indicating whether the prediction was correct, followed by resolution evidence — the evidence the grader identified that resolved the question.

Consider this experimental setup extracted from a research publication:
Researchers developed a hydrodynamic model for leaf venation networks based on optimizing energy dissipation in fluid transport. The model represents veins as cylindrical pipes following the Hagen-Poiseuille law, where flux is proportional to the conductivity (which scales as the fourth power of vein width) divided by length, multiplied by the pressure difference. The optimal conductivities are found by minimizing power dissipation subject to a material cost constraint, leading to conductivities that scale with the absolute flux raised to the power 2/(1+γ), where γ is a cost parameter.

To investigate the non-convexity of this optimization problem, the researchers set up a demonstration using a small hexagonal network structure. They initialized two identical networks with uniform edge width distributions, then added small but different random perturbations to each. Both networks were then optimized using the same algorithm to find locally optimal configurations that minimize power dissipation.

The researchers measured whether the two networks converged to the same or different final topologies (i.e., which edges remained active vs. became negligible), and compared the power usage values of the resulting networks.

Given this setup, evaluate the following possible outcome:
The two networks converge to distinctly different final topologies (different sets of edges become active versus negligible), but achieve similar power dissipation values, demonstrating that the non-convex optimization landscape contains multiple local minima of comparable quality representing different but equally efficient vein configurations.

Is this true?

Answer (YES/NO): YES